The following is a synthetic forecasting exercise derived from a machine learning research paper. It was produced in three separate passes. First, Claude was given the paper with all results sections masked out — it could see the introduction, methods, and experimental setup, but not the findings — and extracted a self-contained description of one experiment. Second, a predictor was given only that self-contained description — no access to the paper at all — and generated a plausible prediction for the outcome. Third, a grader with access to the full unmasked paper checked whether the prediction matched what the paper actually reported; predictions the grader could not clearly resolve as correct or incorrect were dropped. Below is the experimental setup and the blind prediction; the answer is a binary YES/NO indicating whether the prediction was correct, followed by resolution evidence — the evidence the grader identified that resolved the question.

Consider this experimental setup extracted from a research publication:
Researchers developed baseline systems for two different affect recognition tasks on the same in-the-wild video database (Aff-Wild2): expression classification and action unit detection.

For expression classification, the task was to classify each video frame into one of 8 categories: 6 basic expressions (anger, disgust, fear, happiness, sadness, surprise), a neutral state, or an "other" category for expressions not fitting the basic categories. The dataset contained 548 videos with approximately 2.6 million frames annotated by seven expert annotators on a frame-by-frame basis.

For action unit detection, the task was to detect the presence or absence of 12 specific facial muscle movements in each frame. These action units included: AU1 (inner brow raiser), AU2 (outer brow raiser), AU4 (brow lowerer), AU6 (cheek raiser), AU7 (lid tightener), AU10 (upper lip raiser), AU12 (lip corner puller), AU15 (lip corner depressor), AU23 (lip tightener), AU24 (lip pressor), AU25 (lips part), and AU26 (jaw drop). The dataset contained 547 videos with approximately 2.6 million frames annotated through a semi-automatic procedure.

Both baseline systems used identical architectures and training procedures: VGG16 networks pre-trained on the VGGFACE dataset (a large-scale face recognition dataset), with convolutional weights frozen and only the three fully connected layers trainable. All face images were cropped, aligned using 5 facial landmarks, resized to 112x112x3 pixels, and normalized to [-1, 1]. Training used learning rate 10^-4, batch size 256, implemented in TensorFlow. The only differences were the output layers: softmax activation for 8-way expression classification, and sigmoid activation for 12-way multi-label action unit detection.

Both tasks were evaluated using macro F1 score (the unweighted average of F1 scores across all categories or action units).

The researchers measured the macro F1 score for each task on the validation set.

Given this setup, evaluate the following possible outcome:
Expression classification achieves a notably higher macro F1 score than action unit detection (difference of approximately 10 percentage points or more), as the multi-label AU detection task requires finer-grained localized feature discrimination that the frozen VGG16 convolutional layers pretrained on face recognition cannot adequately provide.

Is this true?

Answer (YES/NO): NO